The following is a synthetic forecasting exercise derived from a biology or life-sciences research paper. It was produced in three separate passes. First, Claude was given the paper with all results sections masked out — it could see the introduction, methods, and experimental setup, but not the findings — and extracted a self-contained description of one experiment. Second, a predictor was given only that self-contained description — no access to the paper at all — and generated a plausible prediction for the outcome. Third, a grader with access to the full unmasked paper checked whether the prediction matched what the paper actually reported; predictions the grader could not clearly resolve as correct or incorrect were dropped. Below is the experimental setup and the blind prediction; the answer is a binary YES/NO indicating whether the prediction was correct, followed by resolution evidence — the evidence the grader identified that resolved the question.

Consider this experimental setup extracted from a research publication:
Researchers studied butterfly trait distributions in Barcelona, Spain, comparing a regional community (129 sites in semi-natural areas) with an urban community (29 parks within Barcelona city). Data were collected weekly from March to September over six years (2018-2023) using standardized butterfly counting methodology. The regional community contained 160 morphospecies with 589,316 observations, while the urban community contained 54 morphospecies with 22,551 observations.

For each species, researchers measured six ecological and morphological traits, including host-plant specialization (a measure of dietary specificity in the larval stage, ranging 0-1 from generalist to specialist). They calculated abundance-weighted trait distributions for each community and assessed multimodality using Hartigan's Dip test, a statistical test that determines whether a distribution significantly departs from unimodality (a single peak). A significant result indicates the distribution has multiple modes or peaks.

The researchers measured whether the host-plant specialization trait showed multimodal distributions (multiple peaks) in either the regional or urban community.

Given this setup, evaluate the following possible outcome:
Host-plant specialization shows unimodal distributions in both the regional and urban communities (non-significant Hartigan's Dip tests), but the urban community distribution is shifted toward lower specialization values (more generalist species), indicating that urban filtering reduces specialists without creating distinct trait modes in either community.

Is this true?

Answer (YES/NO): NO